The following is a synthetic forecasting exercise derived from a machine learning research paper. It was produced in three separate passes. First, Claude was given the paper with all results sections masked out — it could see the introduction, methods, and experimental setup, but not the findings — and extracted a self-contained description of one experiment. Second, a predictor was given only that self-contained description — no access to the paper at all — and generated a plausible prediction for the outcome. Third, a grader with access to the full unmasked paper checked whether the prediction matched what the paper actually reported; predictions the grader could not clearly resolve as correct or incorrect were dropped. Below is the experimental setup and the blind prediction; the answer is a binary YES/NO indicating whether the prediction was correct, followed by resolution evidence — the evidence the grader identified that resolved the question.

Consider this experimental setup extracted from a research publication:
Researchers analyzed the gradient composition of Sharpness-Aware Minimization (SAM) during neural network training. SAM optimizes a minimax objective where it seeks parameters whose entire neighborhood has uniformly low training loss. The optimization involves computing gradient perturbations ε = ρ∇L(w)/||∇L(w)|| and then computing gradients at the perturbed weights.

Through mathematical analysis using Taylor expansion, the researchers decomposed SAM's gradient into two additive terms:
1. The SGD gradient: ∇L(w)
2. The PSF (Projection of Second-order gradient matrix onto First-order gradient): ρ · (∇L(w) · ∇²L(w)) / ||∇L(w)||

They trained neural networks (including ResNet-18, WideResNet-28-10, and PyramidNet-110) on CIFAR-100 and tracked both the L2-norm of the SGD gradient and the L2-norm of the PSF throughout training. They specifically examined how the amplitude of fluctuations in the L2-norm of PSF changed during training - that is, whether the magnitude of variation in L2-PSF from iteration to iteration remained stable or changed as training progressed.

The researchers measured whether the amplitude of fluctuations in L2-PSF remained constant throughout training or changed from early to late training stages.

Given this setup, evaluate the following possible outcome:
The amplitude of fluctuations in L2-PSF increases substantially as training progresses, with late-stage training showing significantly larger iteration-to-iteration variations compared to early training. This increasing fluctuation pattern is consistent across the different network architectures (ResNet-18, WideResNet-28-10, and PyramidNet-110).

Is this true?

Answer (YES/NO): YES